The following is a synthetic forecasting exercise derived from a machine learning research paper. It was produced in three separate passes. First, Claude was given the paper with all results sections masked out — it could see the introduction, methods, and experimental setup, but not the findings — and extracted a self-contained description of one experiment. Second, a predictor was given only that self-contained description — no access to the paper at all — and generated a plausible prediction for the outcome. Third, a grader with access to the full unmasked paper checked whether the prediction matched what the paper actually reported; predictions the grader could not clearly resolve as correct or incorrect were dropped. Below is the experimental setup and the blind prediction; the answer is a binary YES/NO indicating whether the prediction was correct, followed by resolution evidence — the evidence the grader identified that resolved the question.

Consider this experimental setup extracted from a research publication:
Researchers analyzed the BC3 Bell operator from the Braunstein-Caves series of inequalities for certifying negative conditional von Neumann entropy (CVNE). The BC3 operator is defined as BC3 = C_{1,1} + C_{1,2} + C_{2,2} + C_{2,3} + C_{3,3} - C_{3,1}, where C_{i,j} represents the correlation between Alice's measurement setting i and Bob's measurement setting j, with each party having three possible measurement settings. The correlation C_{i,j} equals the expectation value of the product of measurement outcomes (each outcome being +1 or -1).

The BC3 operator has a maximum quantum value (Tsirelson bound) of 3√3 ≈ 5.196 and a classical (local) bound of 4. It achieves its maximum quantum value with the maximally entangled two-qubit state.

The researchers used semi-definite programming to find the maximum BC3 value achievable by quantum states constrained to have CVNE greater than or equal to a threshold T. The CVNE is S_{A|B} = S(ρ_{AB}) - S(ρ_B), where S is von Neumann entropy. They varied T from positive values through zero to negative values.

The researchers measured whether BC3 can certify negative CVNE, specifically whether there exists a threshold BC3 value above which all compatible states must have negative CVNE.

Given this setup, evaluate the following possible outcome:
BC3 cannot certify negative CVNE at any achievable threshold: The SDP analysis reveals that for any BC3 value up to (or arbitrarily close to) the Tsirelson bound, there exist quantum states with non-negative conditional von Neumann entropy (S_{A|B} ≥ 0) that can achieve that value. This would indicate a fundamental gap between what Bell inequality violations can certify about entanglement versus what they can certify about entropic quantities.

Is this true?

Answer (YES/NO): NO